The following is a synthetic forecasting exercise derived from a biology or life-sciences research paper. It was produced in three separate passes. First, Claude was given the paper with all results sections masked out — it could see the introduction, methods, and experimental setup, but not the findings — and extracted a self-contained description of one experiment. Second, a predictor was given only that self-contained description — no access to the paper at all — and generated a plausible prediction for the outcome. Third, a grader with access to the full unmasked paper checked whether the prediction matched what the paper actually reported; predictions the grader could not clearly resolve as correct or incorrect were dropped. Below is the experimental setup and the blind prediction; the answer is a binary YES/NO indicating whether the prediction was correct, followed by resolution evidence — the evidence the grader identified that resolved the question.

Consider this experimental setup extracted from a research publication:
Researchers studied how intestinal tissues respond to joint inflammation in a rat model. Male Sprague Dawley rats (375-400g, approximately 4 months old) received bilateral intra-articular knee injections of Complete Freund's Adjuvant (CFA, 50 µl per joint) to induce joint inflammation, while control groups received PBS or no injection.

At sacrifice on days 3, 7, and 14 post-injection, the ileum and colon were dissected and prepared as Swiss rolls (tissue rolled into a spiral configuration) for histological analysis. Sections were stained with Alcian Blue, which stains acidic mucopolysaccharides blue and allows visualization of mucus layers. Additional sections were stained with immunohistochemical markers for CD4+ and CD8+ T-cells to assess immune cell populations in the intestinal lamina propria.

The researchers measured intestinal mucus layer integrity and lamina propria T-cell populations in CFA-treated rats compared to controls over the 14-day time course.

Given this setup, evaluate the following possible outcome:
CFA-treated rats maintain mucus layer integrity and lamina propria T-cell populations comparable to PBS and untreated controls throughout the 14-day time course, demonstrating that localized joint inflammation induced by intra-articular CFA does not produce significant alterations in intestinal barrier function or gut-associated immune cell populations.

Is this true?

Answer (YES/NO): NO